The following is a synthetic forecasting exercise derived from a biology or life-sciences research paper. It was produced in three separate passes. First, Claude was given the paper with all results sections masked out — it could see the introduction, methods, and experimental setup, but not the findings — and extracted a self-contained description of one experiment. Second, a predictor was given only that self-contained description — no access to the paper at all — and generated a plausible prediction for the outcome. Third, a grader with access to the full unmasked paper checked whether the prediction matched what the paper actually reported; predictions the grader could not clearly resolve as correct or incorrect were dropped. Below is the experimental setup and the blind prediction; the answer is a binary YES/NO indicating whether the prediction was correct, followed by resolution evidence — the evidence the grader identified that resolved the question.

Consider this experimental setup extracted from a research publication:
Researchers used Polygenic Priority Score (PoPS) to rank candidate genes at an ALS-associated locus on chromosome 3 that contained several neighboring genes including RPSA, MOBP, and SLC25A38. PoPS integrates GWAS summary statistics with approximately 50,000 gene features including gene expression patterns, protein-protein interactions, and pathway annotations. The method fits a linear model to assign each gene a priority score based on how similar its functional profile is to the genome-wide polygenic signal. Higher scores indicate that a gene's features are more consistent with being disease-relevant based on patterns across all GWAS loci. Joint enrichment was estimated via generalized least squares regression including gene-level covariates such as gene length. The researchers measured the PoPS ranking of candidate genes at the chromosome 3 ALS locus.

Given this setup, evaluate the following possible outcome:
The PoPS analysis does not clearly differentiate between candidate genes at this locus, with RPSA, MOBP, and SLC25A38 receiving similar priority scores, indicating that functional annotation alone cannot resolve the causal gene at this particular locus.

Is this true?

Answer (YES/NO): NO